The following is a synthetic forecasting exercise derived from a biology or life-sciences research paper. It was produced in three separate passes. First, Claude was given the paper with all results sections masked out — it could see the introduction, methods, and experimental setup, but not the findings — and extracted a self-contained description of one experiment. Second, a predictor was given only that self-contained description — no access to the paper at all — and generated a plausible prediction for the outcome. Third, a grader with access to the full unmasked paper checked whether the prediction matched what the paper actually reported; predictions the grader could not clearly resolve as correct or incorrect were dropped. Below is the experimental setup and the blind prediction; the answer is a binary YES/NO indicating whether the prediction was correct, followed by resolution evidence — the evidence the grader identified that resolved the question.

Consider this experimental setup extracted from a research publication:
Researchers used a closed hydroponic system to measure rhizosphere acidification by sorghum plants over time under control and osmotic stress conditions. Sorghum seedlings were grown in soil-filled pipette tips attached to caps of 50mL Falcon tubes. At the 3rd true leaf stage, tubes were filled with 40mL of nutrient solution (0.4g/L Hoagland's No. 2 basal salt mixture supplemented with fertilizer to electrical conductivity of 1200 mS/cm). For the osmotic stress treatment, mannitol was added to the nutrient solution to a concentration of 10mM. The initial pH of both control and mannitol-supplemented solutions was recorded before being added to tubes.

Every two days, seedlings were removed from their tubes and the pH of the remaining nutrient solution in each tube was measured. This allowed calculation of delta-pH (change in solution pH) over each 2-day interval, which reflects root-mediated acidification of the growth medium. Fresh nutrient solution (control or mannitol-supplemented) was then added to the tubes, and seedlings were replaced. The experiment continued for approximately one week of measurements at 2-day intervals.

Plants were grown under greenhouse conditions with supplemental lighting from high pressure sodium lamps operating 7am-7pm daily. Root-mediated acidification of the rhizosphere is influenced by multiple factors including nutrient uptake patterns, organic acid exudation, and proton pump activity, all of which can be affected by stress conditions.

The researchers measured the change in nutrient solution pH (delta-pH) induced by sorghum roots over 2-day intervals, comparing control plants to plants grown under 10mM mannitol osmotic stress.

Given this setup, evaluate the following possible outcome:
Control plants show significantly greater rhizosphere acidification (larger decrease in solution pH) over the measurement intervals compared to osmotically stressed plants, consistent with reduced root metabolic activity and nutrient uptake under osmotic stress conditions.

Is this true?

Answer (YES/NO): NO